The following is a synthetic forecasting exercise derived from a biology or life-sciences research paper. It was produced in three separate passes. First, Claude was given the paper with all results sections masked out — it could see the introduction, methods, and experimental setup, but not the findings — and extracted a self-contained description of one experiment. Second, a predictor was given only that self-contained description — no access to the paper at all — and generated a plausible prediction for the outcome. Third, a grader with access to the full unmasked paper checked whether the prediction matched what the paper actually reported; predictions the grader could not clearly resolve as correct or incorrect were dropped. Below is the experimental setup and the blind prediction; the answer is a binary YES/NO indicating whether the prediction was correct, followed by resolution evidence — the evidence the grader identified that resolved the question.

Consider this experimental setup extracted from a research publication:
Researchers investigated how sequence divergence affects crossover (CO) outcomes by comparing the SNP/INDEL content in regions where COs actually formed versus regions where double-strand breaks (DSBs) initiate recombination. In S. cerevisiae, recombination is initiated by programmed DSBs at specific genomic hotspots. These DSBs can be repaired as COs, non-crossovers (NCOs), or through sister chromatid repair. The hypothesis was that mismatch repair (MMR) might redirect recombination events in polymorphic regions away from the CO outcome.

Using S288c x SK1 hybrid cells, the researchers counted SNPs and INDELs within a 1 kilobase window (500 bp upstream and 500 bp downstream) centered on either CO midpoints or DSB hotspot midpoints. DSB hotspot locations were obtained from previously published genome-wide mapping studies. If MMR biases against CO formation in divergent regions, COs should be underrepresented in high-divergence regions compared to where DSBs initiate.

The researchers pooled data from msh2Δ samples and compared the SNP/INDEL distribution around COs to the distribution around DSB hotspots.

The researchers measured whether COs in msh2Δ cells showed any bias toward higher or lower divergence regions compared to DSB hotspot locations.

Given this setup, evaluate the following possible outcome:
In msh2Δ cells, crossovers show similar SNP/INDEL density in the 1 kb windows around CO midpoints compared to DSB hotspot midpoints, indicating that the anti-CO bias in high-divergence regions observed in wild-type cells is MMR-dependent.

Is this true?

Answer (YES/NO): YES